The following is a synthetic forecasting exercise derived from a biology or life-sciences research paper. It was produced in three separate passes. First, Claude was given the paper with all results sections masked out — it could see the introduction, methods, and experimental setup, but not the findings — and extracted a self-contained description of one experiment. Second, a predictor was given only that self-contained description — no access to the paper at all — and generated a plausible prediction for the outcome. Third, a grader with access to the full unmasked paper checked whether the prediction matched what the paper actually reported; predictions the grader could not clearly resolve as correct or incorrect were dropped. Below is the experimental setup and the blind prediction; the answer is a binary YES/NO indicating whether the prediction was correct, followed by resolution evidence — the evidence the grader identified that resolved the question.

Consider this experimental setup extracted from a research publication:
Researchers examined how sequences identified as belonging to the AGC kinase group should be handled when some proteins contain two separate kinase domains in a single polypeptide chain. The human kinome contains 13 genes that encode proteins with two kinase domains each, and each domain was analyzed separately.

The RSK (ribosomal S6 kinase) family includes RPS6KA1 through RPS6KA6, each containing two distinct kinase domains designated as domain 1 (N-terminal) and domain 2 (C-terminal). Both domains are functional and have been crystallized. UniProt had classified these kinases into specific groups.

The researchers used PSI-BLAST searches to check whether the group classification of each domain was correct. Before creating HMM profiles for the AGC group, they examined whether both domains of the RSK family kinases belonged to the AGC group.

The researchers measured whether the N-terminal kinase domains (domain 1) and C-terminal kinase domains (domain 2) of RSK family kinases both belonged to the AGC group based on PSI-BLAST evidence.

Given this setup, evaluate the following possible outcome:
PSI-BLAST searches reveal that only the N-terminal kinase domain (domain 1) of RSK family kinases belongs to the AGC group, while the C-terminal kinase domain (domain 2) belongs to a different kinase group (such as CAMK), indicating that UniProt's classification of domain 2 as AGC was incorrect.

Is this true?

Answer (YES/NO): YES